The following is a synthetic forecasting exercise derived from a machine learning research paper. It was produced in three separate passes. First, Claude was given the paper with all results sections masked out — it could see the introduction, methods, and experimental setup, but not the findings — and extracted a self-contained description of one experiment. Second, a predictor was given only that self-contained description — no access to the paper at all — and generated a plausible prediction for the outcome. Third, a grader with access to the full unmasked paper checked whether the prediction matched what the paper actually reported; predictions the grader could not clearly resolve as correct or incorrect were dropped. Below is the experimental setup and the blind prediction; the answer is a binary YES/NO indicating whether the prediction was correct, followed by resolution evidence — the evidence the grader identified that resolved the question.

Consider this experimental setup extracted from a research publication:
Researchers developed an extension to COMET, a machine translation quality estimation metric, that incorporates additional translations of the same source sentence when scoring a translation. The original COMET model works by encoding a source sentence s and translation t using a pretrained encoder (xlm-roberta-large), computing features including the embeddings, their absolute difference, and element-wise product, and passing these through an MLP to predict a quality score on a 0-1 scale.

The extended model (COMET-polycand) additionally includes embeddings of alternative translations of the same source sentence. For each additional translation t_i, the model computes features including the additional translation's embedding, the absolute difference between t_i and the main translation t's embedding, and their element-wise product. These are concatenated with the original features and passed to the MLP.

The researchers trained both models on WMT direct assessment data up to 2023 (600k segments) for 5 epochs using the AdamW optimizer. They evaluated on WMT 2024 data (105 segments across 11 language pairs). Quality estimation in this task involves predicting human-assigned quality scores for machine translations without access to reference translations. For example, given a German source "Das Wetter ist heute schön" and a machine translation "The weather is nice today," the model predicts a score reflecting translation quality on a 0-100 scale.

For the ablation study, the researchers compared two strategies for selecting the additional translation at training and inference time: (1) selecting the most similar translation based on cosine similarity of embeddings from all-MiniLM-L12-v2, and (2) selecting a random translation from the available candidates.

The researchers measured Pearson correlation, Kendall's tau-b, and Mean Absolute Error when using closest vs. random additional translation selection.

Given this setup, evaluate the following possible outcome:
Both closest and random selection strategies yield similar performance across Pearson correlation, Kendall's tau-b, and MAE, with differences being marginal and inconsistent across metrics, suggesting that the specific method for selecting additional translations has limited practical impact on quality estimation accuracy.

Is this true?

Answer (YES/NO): NO